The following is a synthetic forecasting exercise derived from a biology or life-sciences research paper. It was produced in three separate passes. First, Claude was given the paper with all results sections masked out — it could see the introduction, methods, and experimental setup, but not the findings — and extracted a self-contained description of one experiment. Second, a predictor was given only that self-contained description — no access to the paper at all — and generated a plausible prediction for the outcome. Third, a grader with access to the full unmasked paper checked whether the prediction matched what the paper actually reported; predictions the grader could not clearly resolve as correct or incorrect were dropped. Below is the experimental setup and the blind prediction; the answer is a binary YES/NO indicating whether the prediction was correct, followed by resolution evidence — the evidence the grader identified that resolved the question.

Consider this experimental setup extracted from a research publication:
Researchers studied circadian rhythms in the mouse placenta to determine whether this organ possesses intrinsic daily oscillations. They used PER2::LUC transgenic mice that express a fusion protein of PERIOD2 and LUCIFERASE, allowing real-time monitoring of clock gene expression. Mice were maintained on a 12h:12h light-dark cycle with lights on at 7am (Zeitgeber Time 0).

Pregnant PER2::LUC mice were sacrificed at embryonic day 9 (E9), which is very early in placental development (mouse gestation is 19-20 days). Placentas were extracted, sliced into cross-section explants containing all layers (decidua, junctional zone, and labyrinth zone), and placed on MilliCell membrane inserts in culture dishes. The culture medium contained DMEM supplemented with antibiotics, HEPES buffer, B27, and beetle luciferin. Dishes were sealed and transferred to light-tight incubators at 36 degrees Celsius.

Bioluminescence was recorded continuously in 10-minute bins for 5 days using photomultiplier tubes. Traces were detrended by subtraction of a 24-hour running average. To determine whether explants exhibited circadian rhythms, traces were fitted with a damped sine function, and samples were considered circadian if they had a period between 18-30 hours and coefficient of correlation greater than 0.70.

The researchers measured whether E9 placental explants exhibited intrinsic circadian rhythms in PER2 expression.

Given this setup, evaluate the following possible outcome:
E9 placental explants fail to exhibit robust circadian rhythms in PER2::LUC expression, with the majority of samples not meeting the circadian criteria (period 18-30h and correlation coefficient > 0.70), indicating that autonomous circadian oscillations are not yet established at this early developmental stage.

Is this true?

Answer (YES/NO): NO